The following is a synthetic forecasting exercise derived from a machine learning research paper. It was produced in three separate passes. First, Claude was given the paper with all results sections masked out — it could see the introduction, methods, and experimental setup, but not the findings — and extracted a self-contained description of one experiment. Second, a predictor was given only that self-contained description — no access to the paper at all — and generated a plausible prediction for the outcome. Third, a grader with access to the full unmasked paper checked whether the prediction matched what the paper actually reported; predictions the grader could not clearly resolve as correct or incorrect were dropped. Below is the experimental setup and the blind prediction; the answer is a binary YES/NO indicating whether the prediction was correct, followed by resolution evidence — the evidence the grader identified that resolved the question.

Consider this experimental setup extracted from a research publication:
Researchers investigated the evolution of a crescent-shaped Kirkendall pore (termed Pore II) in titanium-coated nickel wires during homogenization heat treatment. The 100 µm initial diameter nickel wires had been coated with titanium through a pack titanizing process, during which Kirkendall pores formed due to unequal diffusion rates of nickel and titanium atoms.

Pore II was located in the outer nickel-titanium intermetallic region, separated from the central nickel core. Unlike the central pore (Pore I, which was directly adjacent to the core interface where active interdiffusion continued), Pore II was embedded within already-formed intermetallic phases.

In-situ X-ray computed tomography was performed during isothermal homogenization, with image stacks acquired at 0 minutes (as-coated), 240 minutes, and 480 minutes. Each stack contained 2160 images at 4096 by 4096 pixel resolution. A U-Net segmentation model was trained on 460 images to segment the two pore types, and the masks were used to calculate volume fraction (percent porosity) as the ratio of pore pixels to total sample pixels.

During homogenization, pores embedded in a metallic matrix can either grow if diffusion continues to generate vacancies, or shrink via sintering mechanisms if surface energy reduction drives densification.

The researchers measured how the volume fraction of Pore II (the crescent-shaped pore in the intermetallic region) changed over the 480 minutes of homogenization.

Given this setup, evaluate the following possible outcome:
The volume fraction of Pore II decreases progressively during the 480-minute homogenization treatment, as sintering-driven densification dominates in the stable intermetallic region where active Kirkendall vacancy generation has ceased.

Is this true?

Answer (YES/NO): YES